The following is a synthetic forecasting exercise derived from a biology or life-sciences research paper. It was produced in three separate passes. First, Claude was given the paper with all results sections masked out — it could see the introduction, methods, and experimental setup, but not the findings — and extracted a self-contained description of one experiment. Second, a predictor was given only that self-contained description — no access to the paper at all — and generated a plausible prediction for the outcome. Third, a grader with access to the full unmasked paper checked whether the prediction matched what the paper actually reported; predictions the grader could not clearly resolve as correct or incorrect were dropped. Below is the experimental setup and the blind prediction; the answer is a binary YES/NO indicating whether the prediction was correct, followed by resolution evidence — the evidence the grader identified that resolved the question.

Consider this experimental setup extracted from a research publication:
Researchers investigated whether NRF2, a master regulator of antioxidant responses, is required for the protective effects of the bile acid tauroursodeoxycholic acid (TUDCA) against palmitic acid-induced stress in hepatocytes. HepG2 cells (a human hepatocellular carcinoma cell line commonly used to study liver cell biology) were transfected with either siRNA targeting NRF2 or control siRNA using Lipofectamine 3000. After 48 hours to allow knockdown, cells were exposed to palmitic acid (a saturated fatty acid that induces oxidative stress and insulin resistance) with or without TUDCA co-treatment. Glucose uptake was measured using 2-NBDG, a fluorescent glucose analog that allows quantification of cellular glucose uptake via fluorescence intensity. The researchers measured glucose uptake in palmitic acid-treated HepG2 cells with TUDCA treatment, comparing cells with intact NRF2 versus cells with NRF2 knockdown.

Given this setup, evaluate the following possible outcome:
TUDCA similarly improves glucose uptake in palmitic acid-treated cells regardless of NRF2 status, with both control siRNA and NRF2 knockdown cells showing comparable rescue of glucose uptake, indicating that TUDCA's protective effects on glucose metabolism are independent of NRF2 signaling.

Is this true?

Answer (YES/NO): NO